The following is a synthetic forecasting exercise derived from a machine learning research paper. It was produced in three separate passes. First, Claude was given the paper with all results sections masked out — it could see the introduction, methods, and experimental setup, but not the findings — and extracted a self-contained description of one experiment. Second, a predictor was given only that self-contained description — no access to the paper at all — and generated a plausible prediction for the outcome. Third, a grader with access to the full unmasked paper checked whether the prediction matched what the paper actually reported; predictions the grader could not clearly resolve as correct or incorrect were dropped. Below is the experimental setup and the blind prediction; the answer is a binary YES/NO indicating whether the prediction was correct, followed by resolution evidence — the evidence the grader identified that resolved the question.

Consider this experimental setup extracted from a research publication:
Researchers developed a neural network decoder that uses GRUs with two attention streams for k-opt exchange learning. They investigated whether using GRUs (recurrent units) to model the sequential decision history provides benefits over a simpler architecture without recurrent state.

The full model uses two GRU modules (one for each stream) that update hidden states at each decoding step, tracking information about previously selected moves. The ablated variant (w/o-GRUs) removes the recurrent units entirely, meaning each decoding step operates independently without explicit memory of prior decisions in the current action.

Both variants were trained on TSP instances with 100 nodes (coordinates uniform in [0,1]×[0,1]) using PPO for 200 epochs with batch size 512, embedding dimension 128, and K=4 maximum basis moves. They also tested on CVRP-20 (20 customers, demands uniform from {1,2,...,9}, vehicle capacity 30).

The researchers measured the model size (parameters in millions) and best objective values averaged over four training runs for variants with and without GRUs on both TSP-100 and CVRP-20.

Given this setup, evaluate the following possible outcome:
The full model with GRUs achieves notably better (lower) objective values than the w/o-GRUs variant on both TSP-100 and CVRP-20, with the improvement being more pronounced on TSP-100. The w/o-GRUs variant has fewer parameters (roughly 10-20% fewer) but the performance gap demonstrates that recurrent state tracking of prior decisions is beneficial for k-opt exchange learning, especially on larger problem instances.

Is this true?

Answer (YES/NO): NO